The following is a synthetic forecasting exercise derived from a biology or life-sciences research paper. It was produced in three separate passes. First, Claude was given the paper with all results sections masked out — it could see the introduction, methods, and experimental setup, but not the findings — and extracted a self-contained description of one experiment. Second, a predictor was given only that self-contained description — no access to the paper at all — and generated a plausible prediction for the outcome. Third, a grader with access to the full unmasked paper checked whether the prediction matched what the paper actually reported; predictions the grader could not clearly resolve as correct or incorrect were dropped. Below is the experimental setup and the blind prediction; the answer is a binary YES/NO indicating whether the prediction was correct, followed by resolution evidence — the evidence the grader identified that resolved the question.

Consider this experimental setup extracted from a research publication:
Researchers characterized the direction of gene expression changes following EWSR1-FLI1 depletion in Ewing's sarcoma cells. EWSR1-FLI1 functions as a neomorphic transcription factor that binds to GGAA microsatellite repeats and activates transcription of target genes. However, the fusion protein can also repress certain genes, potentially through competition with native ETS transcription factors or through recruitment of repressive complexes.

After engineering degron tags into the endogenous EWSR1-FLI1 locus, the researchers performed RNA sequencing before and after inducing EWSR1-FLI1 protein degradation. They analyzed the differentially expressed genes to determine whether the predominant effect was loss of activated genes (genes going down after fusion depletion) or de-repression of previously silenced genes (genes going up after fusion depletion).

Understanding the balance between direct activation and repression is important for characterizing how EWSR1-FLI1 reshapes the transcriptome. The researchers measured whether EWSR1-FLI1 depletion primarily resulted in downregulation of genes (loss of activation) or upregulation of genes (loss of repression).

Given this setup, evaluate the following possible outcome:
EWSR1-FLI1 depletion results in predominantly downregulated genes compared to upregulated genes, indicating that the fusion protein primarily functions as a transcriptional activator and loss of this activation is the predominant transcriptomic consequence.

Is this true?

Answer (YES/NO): YES